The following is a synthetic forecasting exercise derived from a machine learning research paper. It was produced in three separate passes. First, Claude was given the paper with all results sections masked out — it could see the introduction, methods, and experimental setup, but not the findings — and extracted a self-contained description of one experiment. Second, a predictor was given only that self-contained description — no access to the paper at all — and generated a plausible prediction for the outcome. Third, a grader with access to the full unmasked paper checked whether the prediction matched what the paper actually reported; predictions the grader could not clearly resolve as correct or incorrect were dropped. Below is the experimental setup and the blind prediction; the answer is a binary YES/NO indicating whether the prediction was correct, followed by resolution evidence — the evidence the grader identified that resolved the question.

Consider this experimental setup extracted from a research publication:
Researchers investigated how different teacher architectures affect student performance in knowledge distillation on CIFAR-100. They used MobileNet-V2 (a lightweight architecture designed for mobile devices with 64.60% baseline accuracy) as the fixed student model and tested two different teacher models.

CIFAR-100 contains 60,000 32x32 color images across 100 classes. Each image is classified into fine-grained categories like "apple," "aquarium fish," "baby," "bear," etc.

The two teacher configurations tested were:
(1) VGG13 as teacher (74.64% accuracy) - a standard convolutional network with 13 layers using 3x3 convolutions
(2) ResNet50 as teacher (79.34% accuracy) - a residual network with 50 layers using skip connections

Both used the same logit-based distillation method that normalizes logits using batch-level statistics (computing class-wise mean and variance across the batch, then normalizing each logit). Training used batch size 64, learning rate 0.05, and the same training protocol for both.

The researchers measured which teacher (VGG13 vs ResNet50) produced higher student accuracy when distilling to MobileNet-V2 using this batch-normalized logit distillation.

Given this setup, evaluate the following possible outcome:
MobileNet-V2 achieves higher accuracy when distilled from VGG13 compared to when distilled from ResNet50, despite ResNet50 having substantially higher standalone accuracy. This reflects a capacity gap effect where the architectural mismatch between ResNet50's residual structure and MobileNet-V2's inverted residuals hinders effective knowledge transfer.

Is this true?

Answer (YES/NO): NO